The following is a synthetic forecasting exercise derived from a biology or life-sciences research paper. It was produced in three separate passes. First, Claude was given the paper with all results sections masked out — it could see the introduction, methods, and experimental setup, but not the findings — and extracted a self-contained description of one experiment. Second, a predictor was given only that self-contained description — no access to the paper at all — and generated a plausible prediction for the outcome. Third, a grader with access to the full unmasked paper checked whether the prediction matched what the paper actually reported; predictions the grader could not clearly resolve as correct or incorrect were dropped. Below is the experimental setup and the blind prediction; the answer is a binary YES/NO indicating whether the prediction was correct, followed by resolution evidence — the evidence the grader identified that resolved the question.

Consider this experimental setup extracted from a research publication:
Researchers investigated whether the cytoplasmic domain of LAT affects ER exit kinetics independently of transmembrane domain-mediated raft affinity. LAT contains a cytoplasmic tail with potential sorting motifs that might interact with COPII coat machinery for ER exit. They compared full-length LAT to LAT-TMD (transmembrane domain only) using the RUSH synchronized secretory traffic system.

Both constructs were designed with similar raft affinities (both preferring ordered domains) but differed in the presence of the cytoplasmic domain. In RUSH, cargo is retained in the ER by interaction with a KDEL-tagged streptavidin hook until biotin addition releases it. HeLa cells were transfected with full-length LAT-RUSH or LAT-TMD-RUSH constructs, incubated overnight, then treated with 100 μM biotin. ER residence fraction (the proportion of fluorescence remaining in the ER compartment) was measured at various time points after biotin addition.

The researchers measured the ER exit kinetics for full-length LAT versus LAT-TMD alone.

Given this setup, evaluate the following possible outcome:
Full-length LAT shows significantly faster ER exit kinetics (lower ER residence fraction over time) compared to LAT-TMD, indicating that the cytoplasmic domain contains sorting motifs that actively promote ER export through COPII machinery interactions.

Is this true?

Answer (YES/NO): YES